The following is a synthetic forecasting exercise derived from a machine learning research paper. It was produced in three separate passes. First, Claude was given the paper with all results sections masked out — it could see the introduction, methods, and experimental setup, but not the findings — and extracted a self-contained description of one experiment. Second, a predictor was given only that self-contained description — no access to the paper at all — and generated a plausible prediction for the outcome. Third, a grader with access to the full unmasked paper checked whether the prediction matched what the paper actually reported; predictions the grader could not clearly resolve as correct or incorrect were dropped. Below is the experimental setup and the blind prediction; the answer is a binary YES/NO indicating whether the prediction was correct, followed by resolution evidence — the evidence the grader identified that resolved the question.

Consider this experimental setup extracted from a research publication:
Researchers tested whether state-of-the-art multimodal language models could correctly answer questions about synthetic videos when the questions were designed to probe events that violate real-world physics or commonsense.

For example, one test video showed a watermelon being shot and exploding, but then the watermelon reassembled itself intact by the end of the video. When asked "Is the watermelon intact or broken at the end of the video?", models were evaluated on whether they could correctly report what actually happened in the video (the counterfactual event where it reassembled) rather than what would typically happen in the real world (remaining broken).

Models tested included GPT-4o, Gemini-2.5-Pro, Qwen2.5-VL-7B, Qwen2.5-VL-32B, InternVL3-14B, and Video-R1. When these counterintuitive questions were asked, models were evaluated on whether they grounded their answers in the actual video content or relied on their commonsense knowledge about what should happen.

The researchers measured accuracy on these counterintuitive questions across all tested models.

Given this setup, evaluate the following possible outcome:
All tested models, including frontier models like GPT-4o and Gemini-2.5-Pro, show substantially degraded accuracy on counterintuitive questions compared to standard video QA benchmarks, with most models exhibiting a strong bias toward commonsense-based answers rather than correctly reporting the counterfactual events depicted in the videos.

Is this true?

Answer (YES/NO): YES